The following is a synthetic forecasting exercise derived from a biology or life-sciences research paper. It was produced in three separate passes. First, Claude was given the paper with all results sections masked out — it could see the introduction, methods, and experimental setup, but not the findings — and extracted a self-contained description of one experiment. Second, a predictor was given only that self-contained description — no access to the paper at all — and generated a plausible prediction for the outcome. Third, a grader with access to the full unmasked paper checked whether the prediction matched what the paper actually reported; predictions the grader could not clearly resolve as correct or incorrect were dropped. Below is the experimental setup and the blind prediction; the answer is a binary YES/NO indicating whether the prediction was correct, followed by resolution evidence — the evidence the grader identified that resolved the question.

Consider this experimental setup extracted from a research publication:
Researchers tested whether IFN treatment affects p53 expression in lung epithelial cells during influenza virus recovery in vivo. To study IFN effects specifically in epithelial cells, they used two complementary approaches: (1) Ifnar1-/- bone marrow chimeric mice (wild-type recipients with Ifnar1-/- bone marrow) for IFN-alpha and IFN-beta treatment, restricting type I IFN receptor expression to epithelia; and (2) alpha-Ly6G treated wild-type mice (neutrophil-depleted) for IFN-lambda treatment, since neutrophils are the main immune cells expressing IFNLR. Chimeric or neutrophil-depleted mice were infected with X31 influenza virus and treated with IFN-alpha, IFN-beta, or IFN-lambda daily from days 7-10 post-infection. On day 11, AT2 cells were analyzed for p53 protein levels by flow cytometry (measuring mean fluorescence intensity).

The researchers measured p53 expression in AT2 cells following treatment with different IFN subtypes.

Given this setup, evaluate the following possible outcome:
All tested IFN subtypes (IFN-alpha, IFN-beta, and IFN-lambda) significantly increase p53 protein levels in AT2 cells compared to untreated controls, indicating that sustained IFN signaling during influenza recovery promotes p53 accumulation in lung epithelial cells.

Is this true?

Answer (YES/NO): NO